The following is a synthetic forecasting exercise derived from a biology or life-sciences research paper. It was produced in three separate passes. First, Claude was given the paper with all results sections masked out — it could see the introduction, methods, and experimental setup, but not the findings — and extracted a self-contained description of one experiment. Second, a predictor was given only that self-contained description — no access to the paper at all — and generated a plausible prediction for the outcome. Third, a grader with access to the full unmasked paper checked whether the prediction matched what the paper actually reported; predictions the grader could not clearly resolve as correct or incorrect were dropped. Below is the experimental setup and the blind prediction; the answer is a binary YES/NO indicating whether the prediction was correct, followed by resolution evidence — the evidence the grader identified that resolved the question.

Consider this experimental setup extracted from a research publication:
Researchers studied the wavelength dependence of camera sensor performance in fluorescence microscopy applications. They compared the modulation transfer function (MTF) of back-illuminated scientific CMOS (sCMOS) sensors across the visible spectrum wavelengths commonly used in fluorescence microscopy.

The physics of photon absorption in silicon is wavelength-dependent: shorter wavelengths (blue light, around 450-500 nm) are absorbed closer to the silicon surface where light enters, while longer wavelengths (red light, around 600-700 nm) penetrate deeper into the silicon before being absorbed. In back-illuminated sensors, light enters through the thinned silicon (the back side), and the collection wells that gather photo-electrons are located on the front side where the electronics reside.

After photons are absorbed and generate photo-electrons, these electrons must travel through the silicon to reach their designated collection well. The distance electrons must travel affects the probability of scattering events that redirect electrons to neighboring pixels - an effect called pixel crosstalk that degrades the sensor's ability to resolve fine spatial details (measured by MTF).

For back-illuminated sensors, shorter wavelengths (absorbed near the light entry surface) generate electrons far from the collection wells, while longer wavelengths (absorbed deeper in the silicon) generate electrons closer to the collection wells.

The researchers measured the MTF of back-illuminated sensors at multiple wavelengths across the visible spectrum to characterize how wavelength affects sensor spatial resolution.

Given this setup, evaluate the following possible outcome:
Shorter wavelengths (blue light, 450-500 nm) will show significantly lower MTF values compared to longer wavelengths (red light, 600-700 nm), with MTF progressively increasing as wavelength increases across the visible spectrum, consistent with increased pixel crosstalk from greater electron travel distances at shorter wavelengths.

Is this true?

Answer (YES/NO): YES